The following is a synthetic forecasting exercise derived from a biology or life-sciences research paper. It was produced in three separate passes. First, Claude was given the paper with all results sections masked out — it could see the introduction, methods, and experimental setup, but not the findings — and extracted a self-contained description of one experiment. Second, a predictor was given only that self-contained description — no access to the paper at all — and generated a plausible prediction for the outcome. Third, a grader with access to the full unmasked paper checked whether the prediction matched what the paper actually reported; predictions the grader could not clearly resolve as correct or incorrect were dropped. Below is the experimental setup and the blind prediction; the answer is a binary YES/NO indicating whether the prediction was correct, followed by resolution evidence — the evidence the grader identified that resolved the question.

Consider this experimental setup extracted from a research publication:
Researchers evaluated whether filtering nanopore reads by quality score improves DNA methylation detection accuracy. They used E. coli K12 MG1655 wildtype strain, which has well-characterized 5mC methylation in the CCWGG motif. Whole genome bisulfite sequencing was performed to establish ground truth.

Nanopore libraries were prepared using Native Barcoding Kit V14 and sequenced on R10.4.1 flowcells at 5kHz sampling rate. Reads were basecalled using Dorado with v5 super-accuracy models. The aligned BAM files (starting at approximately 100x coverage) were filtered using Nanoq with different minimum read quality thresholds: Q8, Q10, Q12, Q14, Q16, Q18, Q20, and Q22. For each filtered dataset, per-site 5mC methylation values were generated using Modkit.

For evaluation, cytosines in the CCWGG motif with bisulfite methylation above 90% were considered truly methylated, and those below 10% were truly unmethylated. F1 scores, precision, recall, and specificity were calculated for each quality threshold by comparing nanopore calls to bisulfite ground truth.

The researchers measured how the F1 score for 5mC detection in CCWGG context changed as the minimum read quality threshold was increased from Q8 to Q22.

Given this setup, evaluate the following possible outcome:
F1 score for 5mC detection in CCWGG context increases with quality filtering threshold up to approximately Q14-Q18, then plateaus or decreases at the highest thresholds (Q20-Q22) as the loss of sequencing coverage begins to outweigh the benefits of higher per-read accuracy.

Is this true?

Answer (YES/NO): NO